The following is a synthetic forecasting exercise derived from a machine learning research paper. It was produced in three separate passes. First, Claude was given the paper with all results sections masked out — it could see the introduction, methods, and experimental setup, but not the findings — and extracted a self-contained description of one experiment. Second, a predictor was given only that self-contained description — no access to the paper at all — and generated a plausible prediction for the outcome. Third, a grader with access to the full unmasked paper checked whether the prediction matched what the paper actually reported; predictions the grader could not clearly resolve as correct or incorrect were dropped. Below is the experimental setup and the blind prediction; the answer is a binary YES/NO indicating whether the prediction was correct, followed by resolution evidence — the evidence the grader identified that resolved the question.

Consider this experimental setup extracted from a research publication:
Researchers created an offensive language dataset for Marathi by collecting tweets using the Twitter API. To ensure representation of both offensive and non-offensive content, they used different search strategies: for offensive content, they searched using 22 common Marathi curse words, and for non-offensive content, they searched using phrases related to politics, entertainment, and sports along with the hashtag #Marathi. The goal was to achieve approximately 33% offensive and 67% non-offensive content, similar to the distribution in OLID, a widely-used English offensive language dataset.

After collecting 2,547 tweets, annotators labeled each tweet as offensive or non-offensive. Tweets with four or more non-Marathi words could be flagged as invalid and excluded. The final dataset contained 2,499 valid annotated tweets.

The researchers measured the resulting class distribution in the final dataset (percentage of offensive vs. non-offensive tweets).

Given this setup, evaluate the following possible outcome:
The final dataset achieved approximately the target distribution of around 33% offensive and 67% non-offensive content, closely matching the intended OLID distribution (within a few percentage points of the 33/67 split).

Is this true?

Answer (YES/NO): YES